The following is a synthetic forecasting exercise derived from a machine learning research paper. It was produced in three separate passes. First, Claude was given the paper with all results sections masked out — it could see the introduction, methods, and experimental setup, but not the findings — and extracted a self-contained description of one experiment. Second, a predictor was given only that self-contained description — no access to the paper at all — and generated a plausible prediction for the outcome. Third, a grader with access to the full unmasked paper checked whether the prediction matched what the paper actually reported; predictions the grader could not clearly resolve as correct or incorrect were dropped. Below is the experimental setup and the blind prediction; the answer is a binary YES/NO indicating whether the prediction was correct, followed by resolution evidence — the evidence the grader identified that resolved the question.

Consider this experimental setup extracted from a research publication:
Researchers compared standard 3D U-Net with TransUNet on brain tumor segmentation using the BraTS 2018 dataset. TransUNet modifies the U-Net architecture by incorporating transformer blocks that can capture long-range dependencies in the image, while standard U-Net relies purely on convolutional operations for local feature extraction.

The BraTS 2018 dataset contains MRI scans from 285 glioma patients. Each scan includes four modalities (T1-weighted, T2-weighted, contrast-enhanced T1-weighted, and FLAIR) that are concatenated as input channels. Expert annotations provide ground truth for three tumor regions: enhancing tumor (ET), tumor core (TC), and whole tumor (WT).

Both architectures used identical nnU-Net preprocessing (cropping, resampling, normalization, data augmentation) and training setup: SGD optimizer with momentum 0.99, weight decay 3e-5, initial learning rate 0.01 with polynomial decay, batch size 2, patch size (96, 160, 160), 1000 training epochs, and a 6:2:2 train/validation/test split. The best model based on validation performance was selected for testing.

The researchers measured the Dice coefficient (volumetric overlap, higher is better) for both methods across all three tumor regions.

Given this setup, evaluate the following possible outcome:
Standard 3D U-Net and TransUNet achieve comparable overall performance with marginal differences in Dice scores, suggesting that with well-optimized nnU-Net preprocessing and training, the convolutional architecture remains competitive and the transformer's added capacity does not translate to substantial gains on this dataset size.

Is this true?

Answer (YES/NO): YES